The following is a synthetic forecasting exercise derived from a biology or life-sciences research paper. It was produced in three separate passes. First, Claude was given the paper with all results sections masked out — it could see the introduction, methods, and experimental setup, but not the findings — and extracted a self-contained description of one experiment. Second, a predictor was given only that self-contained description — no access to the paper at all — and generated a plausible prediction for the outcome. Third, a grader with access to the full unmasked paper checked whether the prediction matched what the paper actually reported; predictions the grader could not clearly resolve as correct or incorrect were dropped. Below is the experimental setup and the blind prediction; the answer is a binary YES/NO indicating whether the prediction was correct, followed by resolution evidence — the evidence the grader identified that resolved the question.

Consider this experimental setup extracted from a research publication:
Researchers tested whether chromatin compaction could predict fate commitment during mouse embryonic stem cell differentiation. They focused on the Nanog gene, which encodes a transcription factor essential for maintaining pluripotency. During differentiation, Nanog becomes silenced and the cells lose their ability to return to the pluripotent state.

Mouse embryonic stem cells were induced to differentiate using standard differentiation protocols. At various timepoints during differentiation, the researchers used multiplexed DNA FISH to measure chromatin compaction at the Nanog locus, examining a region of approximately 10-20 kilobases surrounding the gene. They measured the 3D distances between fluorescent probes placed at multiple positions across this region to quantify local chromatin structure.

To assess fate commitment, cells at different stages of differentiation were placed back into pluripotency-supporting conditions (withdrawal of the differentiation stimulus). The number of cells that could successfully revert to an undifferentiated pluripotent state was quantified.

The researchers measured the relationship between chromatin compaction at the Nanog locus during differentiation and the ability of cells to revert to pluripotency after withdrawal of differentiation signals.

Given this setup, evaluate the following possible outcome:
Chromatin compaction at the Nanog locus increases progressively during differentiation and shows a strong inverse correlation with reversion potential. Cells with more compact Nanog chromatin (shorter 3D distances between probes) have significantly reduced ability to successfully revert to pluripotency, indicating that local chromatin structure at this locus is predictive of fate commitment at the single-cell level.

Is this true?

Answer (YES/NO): YES